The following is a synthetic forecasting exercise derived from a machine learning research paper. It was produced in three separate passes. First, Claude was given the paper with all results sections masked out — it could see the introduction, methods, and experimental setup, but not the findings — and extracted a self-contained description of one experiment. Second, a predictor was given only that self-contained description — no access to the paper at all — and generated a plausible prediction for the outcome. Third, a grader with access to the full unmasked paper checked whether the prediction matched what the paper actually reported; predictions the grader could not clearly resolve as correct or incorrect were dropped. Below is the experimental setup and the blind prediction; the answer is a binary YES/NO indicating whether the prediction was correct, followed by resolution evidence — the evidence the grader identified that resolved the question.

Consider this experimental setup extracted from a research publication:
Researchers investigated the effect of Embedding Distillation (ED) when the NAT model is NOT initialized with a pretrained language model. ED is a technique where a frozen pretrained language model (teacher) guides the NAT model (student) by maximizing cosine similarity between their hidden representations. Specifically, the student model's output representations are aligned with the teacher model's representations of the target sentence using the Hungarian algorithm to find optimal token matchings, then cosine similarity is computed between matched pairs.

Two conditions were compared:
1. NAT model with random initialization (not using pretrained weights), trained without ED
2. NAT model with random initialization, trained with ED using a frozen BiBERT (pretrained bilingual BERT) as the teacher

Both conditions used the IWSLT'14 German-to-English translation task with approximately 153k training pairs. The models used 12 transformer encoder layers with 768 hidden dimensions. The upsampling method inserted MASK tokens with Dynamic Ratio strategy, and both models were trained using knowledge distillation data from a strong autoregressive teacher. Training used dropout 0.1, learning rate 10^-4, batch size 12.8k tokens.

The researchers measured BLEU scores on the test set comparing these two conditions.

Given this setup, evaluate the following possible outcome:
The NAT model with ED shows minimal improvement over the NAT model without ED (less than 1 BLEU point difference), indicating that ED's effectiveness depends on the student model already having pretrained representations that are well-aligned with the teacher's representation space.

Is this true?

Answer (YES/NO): NO